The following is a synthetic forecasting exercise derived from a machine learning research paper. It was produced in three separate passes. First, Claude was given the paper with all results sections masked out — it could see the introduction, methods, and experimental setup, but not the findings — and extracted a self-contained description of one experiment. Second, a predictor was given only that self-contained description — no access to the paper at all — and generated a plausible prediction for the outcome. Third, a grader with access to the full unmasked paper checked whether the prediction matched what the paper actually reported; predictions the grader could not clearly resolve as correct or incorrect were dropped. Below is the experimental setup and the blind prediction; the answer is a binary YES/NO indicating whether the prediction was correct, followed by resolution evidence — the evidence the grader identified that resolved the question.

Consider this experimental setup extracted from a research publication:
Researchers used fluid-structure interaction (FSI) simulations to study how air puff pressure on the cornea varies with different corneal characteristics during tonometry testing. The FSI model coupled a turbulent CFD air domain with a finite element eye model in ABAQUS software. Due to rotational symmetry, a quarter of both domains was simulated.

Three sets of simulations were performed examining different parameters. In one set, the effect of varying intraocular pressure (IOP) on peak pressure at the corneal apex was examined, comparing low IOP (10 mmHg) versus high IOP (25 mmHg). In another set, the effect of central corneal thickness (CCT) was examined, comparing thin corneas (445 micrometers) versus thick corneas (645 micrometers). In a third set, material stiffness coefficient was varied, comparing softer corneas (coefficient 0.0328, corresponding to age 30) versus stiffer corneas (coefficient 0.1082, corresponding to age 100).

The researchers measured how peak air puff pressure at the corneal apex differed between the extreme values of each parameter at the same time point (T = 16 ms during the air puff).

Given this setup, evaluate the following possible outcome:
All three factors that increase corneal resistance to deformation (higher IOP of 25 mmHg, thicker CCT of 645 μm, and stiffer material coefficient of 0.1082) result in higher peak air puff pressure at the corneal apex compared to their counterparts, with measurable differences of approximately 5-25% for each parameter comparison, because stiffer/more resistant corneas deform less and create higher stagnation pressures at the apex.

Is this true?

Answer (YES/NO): NO